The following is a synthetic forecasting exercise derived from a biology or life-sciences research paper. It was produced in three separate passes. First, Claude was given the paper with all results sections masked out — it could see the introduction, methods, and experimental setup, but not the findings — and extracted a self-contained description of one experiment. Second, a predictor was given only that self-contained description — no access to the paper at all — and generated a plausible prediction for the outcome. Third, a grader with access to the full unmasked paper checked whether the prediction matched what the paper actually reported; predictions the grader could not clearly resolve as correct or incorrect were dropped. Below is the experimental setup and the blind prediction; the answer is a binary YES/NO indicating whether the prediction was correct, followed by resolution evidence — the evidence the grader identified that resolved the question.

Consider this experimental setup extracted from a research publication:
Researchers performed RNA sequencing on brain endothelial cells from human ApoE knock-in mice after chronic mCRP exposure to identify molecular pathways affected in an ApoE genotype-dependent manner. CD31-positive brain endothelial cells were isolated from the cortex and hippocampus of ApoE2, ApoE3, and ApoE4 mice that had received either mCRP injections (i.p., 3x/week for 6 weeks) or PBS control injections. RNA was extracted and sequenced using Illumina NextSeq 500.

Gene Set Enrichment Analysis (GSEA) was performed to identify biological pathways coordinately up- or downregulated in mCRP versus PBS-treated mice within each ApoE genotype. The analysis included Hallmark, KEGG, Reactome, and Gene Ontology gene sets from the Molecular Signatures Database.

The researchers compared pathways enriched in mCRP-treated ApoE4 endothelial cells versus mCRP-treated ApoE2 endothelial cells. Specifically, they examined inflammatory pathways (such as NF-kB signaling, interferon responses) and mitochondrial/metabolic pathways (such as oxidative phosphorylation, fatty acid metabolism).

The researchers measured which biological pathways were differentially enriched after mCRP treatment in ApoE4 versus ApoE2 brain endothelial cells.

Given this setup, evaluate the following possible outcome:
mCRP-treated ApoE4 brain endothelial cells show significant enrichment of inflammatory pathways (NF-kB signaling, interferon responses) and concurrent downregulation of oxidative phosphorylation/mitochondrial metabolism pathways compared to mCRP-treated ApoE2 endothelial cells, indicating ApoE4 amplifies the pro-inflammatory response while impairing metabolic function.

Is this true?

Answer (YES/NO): NO